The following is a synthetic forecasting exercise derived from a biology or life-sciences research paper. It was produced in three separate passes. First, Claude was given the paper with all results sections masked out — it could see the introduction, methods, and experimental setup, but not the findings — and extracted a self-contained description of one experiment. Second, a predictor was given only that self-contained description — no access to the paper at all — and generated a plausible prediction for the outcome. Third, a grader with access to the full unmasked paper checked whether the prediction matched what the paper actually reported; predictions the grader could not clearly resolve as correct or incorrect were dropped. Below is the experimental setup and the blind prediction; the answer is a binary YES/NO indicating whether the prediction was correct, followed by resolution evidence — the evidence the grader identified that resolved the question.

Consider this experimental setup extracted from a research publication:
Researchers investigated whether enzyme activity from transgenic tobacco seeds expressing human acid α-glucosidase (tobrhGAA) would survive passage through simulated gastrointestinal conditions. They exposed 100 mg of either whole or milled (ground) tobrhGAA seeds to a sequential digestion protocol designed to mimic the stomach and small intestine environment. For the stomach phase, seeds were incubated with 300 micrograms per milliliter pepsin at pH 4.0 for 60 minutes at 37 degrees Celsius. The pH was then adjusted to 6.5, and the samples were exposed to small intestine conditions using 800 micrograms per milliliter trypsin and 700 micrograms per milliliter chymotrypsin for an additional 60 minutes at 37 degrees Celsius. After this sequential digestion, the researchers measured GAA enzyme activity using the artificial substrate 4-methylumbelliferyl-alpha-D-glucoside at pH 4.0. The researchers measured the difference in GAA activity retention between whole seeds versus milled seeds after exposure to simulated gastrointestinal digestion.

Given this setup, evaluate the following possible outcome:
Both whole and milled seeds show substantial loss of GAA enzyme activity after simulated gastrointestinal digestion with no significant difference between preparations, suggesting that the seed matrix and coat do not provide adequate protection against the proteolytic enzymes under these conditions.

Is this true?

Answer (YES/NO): NO